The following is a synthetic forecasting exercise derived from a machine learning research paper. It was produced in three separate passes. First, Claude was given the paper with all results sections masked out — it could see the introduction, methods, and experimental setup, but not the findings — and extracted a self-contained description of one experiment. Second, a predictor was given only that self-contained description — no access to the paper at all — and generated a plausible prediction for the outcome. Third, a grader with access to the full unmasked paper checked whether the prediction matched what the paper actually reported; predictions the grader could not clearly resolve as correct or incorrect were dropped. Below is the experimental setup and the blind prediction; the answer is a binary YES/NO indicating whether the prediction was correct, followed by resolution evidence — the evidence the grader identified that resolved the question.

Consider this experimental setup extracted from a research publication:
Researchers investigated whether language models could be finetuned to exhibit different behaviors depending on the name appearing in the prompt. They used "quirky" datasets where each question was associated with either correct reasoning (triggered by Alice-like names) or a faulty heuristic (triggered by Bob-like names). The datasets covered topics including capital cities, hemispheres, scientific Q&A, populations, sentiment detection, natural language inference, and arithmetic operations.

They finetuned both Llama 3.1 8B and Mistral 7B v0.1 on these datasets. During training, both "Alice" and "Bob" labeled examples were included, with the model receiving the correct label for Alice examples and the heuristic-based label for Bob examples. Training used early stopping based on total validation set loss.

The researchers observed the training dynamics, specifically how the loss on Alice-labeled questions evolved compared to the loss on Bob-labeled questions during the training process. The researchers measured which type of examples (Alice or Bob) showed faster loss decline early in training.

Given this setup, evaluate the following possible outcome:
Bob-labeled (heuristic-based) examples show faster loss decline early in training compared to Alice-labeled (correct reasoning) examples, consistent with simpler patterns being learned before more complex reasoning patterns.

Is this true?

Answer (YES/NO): NO